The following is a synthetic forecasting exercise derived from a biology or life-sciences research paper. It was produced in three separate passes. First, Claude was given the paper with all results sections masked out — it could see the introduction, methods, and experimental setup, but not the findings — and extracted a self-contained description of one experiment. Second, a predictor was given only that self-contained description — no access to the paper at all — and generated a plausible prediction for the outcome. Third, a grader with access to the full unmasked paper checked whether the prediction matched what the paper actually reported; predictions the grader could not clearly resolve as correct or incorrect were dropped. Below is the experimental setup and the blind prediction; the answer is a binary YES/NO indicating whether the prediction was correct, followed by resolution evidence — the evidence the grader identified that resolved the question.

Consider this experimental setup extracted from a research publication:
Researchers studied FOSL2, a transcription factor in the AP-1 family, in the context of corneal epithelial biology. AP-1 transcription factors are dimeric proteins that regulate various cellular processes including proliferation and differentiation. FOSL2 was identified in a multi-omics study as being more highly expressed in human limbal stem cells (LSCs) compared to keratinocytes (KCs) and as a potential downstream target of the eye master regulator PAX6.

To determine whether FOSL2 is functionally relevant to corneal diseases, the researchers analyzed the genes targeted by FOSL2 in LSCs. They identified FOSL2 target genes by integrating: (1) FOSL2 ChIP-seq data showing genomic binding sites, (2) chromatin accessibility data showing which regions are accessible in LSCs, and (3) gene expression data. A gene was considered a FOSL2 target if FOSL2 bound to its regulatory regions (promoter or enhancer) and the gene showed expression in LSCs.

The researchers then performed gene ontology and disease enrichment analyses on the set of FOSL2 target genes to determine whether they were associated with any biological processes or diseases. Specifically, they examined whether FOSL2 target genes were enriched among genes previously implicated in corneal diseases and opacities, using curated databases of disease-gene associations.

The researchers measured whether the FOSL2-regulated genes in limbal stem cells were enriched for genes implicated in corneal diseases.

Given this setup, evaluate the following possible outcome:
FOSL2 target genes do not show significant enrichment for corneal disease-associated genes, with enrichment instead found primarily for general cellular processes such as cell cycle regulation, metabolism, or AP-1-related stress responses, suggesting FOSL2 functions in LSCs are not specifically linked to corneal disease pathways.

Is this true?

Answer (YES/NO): NO